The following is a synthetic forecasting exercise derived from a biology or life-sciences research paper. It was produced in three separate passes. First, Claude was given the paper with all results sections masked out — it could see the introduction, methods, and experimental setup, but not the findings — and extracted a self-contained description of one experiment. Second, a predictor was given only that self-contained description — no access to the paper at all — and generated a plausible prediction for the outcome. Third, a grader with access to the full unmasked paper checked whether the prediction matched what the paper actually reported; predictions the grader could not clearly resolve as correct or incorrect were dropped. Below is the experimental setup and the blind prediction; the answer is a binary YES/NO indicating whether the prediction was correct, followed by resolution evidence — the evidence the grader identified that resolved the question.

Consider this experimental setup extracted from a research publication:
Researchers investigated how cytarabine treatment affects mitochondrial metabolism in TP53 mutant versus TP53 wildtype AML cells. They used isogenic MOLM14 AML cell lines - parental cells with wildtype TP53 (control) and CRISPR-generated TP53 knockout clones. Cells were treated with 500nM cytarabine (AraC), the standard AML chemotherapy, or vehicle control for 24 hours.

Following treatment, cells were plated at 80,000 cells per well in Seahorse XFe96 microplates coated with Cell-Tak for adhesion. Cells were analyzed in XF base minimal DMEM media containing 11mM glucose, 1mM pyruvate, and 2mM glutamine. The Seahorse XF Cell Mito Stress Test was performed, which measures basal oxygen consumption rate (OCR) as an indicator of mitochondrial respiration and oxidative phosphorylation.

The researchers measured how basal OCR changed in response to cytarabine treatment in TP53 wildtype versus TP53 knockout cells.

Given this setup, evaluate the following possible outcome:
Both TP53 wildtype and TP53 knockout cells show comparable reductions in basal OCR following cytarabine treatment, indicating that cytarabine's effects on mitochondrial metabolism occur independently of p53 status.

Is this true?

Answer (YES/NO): NO